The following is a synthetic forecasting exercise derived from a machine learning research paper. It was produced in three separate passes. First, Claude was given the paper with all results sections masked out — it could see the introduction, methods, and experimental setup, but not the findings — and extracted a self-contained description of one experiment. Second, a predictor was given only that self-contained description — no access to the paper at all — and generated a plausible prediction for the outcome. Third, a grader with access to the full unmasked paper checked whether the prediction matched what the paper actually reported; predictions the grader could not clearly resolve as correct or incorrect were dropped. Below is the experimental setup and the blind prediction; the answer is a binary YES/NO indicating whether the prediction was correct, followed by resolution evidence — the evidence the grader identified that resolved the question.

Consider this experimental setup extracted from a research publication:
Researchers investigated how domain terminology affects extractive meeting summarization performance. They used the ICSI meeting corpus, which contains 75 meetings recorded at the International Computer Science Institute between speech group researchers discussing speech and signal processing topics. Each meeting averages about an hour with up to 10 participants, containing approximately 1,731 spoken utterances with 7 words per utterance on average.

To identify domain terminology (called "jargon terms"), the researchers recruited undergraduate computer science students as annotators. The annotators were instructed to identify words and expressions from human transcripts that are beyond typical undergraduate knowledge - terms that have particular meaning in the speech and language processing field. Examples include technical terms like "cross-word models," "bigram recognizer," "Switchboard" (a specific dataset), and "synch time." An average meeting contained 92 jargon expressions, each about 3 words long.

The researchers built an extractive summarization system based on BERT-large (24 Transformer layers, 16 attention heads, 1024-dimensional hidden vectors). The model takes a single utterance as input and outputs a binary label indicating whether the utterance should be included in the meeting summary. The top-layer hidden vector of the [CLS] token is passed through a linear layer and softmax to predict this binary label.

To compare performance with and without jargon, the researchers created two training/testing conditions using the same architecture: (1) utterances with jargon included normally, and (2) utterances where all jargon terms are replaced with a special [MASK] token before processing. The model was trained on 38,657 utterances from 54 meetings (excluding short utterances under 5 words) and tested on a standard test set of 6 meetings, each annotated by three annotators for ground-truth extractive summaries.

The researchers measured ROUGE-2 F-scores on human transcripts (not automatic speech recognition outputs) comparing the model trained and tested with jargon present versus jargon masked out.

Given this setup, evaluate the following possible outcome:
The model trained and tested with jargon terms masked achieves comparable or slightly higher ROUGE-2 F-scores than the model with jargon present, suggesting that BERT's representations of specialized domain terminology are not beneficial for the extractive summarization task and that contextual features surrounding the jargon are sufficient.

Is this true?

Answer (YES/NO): NO